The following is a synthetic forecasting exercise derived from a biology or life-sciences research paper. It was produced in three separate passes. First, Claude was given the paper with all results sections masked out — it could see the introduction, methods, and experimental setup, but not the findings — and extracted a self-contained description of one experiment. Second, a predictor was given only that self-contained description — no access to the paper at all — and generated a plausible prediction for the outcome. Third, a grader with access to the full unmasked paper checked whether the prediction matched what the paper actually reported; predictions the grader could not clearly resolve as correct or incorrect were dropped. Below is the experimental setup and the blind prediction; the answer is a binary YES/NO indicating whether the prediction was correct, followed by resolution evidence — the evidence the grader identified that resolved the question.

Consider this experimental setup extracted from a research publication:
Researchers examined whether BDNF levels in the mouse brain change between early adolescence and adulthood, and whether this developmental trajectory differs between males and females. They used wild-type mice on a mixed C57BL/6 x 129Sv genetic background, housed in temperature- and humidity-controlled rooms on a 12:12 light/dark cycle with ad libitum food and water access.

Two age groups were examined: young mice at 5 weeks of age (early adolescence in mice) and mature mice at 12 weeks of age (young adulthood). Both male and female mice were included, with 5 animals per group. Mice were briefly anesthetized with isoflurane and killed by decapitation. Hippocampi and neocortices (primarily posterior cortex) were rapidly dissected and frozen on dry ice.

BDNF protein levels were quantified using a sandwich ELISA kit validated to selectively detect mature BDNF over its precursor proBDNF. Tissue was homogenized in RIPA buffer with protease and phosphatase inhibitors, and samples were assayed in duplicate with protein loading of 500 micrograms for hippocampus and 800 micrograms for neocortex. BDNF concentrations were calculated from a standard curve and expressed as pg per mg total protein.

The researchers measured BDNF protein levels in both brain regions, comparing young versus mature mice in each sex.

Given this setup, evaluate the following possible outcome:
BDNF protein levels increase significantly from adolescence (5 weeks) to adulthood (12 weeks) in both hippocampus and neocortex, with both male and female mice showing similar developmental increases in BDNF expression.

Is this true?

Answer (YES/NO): NO